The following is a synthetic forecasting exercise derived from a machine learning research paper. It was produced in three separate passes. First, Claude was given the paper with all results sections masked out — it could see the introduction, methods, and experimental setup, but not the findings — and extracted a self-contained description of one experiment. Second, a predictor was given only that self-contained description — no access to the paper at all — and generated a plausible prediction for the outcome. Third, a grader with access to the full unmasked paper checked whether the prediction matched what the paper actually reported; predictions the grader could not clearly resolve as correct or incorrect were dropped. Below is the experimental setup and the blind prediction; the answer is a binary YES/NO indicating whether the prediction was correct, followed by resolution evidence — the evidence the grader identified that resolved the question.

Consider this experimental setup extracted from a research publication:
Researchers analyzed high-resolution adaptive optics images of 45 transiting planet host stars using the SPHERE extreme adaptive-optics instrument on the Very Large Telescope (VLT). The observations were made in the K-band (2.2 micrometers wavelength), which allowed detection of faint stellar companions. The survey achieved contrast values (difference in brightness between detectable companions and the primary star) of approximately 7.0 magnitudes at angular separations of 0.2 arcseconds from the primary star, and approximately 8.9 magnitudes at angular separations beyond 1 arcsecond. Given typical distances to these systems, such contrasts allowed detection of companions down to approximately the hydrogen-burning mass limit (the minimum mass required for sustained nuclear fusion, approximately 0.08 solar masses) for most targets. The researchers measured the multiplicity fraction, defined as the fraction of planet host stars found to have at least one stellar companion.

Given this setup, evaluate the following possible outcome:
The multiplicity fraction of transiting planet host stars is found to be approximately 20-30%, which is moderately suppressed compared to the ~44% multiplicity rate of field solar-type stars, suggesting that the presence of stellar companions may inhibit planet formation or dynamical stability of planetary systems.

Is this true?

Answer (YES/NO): NO